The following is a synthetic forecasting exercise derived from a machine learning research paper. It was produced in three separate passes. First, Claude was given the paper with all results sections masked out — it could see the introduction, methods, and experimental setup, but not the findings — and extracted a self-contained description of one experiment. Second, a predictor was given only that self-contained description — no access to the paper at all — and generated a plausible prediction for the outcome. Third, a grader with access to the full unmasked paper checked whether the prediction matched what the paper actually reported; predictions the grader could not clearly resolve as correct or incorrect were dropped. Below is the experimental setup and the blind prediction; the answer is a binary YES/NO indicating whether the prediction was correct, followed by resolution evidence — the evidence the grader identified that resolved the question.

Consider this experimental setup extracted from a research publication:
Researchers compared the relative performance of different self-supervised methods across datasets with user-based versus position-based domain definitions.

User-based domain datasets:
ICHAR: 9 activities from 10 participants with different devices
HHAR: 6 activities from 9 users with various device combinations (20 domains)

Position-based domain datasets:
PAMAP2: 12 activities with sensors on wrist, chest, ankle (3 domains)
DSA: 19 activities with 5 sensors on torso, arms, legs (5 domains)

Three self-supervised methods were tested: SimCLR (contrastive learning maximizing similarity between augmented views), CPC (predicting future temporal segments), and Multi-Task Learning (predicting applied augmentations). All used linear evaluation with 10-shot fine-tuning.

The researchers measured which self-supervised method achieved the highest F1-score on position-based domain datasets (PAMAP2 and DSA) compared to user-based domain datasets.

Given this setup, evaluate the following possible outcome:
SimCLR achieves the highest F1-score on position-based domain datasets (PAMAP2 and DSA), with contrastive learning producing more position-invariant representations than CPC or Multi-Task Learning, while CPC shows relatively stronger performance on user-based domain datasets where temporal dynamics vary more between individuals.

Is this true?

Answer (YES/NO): NO